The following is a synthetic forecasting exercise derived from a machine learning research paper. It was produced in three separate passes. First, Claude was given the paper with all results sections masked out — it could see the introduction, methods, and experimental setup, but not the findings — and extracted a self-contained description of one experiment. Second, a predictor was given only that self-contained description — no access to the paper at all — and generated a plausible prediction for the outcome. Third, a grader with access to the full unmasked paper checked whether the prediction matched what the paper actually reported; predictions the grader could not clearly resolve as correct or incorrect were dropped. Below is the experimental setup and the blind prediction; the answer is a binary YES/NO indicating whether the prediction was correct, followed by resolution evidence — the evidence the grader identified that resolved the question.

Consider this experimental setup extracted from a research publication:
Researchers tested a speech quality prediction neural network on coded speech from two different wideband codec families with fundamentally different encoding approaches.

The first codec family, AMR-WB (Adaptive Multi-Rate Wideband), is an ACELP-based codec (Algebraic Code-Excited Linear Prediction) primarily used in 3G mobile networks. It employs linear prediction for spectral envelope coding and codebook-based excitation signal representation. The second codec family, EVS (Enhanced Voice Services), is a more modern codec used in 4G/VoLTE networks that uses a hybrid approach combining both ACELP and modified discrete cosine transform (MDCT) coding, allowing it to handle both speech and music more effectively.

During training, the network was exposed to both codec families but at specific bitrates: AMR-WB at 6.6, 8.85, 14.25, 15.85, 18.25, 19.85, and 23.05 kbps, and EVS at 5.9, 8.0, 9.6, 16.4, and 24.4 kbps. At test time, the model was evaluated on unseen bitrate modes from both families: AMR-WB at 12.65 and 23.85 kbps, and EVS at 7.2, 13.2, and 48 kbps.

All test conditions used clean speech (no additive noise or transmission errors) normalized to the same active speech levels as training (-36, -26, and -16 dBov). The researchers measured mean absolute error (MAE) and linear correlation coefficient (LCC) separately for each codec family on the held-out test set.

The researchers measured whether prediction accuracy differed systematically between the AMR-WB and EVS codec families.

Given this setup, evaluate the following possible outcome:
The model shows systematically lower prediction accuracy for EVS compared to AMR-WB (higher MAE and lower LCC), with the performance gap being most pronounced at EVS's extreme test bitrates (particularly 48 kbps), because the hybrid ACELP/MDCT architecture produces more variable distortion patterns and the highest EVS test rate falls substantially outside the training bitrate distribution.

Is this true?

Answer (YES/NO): NO